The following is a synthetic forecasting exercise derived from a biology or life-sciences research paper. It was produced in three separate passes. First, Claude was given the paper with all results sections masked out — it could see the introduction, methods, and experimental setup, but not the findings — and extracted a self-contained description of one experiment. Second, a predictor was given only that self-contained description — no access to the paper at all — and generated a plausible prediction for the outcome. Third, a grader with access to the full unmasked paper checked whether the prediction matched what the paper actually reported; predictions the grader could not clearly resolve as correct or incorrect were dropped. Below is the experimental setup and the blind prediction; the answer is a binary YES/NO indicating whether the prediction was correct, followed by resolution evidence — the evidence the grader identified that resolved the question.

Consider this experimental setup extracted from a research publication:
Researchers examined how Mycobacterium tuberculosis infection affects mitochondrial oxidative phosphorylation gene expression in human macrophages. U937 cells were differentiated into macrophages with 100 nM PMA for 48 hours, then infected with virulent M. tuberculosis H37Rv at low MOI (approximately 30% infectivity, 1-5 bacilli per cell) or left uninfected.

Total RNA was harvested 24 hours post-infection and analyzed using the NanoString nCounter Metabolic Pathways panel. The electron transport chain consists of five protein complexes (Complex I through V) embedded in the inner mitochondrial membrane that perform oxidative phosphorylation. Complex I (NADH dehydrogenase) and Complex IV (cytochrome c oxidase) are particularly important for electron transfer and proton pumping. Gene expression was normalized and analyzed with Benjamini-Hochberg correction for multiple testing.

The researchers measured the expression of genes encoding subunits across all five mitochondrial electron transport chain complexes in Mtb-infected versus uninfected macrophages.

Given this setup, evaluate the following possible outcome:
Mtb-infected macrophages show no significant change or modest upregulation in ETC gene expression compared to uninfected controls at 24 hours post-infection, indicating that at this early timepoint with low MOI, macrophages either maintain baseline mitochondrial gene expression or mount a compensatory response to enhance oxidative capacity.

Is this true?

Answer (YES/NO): NO